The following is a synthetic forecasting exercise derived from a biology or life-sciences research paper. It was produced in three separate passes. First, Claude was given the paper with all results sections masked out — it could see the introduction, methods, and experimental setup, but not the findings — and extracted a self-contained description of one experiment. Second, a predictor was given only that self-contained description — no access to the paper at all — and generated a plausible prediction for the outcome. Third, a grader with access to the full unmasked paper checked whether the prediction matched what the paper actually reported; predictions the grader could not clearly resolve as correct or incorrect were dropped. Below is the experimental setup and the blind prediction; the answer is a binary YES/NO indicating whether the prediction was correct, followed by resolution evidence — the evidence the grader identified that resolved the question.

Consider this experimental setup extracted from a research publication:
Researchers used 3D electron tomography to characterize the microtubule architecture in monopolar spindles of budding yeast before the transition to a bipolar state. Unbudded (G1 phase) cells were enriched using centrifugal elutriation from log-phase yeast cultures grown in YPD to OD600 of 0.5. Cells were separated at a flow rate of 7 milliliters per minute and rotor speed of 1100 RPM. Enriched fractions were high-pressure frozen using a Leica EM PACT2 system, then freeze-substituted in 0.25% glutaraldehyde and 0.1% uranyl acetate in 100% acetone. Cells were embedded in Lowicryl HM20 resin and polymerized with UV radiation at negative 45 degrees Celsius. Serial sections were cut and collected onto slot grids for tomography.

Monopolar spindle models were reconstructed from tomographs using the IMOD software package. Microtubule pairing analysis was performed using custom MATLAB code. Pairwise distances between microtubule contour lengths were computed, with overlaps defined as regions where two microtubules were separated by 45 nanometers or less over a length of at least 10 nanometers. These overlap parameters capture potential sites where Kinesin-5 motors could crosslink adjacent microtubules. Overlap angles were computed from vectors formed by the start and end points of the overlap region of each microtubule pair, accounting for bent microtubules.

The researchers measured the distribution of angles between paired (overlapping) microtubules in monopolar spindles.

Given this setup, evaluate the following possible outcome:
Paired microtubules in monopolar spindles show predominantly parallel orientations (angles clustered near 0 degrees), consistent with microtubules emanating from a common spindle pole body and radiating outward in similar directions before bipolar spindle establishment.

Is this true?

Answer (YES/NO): NO